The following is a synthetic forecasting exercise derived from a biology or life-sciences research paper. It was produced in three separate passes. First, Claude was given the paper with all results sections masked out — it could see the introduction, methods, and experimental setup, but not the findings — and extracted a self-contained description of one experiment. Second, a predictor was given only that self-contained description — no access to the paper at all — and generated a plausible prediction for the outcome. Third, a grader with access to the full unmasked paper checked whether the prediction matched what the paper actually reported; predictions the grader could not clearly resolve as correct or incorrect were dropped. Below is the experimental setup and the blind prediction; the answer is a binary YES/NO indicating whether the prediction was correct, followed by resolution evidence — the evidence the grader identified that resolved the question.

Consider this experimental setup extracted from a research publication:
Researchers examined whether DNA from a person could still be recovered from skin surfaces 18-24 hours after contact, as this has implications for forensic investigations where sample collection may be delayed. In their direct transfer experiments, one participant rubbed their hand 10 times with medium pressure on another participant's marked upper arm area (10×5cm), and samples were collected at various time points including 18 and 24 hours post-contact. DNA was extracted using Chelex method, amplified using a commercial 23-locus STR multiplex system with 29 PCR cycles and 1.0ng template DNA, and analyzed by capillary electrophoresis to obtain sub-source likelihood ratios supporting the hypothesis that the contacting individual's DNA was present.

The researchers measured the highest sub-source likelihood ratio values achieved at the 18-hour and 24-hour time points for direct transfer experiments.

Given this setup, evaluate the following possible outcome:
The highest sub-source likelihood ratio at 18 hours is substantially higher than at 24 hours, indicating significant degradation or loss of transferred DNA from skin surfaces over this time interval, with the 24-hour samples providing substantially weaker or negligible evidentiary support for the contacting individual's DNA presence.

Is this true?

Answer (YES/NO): YES